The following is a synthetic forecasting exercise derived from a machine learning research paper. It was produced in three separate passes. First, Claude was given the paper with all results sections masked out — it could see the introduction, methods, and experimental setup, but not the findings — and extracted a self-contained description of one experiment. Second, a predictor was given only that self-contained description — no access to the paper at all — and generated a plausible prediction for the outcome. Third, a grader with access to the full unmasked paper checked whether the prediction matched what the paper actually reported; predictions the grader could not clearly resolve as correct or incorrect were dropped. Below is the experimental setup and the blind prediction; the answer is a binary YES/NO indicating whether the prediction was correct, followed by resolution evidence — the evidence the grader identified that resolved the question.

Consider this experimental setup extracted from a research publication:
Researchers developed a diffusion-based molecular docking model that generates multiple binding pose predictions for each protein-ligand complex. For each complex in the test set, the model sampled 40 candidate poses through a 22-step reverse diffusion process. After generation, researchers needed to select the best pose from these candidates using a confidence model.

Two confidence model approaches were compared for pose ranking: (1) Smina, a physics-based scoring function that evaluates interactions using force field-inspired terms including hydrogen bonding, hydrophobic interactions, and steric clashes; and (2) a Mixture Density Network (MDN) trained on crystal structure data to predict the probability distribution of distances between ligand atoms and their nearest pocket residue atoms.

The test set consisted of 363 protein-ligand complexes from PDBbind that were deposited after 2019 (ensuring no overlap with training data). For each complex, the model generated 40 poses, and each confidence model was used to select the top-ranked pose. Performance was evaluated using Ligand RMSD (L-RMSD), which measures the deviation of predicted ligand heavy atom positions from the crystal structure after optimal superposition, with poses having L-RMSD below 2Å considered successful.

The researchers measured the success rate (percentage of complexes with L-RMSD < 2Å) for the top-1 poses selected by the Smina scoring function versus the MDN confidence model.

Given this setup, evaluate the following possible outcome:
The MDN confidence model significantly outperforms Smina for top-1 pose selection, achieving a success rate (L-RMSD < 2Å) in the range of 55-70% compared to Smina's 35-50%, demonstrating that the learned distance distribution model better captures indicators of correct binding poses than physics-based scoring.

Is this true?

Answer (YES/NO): NO